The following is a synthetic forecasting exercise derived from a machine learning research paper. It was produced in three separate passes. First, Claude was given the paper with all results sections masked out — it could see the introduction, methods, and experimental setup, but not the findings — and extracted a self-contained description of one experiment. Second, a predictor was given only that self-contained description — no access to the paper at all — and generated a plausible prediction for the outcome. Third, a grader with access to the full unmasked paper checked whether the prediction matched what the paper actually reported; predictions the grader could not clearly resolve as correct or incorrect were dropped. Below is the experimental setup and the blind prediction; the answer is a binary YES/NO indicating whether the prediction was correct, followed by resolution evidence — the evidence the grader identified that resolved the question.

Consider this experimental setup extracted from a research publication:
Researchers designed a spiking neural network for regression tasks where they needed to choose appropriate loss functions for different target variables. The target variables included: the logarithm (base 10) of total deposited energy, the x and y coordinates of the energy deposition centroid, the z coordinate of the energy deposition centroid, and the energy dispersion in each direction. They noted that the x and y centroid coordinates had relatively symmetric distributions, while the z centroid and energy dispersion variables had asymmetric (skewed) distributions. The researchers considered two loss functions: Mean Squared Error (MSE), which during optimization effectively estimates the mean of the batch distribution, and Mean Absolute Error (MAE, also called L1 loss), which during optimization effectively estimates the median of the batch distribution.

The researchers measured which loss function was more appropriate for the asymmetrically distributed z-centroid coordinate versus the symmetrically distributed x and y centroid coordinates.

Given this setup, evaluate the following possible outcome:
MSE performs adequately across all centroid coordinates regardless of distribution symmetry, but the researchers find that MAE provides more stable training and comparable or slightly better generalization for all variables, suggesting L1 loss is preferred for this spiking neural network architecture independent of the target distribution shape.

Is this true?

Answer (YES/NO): NO